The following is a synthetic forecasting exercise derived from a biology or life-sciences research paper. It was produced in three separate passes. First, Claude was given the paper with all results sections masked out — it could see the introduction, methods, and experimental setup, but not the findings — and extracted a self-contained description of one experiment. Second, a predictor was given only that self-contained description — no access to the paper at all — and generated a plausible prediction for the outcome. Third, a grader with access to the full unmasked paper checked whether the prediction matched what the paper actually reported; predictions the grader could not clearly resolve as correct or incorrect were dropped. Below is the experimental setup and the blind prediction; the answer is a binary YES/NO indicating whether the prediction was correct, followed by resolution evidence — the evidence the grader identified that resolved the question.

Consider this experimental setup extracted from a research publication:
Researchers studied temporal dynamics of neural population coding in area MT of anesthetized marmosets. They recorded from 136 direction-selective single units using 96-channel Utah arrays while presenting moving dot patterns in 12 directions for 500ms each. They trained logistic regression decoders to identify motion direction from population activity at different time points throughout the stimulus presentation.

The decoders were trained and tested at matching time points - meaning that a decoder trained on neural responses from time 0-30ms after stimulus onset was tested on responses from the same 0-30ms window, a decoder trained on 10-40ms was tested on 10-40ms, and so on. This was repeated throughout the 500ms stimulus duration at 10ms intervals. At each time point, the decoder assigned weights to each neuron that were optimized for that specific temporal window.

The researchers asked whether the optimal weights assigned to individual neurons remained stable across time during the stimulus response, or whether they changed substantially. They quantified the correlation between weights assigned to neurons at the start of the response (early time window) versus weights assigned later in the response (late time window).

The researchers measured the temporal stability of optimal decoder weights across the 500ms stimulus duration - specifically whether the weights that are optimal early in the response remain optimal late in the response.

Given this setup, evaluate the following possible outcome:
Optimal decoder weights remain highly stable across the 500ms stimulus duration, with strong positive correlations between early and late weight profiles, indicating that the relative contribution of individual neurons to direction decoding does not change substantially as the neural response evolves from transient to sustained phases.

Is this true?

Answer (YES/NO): NO